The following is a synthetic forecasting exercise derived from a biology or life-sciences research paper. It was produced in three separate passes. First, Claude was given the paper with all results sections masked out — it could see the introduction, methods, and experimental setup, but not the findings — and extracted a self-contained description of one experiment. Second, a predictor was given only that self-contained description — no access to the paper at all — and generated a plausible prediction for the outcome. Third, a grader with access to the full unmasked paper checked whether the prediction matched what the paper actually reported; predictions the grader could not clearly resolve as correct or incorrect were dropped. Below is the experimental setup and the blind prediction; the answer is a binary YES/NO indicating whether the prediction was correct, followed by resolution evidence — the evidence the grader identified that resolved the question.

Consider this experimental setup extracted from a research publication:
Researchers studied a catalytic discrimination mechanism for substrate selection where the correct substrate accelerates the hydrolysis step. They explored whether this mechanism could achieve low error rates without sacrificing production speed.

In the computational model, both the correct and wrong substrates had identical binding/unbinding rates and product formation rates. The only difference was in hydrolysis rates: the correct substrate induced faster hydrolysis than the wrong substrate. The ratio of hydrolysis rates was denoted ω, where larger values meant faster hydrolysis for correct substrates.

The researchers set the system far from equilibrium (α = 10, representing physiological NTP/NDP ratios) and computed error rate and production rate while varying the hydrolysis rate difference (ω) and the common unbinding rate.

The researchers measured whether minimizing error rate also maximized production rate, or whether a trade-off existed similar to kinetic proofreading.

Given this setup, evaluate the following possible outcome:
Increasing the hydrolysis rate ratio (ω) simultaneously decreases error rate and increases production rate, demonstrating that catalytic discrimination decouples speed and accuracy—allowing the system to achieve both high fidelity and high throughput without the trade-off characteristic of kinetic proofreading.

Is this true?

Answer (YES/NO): YES